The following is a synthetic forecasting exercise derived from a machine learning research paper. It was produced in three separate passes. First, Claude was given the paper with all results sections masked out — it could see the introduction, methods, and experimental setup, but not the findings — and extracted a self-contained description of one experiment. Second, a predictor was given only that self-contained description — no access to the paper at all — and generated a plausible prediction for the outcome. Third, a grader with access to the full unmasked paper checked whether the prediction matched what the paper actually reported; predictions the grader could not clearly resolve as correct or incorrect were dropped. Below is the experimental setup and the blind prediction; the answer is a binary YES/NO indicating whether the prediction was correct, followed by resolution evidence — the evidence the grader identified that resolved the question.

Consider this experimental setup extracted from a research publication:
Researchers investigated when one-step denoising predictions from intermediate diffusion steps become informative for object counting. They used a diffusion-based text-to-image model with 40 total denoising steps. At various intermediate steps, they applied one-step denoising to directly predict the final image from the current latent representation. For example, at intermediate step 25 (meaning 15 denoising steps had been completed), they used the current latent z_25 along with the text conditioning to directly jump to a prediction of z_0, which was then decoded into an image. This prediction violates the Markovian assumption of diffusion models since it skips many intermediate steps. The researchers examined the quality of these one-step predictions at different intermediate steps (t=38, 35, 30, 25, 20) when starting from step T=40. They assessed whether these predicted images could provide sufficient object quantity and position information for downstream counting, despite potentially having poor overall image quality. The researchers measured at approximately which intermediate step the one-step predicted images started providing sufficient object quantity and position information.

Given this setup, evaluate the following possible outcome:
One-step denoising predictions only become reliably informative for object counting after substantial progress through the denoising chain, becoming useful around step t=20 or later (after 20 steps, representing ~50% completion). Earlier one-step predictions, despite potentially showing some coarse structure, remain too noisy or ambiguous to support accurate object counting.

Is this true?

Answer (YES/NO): NO